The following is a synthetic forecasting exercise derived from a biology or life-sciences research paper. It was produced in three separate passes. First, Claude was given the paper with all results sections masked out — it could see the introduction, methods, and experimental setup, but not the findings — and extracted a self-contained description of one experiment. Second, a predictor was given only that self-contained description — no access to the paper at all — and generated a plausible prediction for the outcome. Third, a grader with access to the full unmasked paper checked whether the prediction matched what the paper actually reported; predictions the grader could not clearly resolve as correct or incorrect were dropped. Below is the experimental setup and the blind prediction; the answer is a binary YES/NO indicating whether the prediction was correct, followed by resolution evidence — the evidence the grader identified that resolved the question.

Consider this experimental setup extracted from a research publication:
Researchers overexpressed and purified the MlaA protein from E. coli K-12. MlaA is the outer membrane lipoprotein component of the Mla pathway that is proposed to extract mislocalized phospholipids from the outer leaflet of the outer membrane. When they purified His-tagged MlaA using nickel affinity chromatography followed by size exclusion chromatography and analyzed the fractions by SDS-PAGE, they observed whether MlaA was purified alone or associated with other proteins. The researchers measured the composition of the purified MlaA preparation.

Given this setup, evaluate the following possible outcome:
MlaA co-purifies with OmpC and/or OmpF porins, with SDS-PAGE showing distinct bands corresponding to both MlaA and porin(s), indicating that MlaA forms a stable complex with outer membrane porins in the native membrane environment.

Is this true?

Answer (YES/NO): YES